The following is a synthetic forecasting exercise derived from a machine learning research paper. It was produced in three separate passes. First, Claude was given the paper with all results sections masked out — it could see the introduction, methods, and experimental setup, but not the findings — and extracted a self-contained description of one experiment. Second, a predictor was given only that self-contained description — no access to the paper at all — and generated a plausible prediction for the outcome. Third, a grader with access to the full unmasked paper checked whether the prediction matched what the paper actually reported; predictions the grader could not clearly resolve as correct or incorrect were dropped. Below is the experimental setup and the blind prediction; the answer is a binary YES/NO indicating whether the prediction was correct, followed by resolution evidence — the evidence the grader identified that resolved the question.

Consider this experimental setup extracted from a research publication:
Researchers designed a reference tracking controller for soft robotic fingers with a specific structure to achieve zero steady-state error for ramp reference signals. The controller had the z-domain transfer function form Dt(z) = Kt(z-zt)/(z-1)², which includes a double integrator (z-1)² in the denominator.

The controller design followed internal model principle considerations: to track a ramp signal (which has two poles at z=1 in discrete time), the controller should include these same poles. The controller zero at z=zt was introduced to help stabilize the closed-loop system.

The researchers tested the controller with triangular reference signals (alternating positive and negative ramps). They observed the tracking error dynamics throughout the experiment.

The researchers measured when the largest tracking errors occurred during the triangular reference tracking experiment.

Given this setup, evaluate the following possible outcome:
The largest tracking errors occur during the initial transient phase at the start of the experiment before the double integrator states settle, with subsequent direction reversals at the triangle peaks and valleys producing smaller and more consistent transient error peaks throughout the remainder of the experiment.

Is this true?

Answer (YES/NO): NO